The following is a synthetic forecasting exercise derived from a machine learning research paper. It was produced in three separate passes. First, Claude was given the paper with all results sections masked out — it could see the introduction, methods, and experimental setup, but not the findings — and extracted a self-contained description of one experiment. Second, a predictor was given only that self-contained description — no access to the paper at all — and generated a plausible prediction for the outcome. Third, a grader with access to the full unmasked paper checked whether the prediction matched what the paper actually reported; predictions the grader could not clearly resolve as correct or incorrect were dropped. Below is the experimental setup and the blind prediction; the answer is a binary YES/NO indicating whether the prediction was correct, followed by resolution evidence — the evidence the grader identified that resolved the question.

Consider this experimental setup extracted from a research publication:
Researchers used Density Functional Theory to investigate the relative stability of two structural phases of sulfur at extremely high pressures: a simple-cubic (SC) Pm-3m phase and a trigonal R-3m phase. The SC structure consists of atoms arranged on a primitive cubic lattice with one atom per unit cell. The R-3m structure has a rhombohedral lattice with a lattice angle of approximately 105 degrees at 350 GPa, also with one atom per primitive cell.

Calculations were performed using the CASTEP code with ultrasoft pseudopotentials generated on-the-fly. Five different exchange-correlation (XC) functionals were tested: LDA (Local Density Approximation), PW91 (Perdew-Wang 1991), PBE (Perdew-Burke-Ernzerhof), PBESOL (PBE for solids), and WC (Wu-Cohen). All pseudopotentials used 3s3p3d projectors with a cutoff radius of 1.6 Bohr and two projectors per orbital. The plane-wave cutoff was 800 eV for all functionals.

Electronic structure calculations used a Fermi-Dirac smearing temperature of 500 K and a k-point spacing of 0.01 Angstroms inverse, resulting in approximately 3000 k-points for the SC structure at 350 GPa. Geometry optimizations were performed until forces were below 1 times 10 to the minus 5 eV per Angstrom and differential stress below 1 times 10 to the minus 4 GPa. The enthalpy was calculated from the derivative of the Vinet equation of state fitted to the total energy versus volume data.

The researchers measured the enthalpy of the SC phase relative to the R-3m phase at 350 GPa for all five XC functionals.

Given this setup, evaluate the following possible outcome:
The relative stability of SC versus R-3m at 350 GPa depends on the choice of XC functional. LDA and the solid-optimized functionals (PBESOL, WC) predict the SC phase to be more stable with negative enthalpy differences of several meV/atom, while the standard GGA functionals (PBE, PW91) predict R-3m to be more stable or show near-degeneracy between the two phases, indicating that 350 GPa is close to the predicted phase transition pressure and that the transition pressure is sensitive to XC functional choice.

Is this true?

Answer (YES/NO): NO